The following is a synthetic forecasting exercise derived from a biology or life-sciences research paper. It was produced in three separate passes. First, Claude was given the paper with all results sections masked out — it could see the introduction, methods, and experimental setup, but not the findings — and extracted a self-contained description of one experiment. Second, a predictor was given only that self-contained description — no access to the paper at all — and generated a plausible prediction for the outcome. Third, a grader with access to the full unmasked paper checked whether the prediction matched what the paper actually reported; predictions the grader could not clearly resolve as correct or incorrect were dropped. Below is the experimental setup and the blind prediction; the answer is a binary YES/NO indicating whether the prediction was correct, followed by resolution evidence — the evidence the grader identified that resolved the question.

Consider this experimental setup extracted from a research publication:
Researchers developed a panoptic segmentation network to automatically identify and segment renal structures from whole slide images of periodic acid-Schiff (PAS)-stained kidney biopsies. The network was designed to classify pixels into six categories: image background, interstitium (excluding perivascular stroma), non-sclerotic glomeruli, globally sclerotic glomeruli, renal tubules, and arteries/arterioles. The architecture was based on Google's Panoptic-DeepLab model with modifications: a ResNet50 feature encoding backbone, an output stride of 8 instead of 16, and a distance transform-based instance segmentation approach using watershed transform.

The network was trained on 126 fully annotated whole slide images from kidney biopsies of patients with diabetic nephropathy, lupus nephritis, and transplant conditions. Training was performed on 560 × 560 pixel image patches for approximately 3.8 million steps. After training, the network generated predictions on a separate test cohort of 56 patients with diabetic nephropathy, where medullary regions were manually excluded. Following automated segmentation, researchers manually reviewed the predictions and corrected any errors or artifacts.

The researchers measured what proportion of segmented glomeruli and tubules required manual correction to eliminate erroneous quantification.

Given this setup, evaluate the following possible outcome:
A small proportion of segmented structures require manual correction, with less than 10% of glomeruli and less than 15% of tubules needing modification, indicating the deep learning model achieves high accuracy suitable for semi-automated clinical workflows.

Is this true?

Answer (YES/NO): NO